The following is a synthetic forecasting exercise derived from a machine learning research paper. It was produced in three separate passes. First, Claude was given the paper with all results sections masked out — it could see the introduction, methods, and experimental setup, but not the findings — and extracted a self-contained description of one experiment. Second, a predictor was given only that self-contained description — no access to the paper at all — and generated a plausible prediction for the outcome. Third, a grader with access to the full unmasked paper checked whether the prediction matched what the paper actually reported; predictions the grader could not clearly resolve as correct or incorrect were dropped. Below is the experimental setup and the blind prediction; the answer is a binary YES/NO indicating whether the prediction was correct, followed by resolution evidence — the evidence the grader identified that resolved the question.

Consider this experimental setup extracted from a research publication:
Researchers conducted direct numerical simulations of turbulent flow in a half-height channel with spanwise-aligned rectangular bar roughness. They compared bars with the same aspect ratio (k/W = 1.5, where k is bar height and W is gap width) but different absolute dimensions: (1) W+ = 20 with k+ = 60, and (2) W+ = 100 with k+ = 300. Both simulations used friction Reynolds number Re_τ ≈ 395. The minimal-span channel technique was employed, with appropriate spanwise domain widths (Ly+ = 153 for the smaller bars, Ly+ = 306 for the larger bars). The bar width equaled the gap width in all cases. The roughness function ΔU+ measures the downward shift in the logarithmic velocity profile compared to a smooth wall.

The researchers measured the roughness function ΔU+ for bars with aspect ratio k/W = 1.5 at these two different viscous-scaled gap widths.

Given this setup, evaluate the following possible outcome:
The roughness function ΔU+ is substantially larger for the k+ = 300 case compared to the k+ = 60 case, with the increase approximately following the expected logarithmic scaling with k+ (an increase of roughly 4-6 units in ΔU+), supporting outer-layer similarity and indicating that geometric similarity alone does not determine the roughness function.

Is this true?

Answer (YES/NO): NO